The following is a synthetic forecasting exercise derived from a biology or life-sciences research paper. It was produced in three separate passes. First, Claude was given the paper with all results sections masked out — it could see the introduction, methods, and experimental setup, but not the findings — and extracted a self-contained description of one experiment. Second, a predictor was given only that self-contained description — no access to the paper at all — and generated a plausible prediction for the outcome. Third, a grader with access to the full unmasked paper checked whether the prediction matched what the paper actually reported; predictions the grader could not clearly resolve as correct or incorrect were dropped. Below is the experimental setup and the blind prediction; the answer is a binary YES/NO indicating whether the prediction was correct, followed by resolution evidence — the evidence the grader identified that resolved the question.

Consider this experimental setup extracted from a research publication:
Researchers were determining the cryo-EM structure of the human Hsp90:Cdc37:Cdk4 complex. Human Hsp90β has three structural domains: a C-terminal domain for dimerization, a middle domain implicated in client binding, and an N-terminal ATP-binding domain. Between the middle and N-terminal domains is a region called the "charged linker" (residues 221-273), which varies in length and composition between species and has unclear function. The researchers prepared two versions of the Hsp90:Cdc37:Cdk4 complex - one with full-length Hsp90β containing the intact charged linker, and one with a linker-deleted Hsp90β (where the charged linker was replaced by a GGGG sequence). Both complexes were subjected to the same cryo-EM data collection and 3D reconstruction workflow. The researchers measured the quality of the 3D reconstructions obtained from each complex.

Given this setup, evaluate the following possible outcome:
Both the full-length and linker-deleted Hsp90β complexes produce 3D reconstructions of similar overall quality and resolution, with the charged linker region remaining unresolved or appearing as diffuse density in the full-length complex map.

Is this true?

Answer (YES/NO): NO